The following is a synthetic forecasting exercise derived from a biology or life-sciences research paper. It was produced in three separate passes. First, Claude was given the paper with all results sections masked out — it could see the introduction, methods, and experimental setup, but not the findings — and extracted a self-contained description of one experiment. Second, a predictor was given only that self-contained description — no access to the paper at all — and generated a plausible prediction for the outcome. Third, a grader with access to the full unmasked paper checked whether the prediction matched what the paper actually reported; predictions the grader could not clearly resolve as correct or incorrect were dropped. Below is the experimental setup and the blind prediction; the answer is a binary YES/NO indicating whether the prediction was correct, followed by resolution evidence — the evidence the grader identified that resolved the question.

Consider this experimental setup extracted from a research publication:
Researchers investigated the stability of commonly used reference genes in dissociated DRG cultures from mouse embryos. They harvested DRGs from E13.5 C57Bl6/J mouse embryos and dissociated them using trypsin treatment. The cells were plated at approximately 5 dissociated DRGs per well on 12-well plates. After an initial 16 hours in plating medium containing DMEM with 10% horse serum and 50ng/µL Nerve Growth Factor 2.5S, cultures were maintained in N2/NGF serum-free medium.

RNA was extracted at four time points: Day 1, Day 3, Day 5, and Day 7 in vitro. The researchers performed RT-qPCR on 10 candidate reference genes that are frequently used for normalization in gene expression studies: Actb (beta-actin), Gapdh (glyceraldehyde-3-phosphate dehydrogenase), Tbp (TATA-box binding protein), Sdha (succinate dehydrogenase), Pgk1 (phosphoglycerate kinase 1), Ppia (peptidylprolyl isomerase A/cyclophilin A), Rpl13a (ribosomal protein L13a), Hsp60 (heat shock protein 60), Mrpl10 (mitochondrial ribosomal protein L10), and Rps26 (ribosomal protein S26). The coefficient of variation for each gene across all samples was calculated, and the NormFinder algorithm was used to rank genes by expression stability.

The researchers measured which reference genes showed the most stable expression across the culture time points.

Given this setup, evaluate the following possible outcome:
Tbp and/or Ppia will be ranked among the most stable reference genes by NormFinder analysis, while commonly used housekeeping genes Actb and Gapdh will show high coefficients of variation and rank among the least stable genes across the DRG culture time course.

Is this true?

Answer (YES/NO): NO